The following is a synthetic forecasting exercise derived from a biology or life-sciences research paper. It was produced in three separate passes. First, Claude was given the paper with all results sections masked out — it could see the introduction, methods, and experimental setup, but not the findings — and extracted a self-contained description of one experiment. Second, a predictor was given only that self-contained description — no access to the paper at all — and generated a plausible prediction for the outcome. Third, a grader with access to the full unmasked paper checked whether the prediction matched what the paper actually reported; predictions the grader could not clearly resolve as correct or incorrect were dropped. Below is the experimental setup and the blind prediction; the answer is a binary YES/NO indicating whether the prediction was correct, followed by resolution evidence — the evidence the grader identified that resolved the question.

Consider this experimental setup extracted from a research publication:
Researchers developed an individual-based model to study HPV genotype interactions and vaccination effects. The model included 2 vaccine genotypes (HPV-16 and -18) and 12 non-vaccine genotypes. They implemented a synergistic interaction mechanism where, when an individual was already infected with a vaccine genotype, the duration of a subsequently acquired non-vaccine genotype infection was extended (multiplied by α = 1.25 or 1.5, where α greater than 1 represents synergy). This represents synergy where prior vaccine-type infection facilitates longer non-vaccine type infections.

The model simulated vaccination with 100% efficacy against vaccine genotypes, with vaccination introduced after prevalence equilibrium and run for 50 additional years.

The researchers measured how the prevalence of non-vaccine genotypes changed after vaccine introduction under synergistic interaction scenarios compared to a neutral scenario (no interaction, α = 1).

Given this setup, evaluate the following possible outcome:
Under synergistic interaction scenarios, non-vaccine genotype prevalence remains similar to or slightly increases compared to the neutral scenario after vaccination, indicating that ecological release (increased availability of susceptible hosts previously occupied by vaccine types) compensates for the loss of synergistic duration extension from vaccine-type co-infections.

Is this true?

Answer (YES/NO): NO